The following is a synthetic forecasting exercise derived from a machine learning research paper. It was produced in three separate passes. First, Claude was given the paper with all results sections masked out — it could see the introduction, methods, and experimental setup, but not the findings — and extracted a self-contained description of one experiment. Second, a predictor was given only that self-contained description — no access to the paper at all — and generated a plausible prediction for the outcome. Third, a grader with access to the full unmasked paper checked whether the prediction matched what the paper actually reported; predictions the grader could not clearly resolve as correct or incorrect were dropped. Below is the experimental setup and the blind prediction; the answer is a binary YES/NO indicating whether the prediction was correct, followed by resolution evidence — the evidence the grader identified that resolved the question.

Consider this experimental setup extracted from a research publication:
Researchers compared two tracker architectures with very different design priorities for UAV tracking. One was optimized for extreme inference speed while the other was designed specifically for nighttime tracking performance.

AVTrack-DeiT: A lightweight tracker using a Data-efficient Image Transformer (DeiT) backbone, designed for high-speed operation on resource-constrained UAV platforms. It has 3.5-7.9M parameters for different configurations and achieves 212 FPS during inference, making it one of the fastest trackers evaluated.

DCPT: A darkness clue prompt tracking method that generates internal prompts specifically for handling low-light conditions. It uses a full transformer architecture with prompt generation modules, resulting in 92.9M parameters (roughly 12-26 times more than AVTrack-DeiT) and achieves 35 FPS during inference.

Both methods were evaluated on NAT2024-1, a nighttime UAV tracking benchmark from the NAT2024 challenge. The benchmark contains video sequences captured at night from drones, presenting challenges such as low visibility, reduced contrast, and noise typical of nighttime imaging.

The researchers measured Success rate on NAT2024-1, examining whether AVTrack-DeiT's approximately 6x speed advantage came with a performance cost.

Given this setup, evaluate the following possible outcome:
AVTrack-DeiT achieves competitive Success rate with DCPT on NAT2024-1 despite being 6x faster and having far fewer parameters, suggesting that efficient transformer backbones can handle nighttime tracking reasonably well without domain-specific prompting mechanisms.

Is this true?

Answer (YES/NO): NO